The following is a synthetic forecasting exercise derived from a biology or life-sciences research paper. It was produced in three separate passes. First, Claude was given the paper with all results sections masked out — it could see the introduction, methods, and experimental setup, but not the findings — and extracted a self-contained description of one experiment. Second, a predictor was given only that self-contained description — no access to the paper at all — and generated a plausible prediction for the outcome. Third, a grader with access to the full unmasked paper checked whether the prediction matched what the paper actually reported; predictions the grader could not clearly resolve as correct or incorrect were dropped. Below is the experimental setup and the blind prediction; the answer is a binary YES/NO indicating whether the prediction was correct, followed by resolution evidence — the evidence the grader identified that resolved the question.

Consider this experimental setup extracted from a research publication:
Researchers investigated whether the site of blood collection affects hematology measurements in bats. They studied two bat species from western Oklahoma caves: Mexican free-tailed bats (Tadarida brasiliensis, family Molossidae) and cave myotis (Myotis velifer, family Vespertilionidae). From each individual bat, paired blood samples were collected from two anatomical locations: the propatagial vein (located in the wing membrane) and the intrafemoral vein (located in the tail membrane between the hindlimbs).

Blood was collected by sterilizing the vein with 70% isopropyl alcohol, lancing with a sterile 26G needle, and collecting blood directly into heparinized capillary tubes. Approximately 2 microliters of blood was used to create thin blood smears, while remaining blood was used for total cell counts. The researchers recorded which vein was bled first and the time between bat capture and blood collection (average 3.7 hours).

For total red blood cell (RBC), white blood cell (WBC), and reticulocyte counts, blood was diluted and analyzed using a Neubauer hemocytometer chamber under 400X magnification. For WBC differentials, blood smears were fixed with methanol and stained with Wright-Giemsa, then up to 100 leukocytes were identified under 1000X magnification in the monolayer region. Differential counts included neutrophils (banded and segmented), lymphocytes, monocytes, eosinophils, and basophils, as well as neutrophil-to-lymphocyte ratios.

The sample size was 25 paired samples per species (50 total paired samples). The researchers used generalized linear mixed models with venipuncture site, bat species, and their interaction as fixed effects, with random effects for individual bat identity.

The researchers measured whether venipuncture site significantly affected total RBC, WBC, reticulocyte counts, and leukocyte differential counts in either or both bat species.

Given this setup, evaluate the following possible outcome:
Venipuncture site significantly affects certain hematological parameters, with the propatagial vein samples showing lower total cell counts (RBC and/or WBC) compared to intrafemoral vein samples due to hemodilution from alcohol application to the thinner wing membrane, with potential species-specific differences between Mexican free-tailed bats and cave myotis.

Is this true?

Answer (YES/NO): NO